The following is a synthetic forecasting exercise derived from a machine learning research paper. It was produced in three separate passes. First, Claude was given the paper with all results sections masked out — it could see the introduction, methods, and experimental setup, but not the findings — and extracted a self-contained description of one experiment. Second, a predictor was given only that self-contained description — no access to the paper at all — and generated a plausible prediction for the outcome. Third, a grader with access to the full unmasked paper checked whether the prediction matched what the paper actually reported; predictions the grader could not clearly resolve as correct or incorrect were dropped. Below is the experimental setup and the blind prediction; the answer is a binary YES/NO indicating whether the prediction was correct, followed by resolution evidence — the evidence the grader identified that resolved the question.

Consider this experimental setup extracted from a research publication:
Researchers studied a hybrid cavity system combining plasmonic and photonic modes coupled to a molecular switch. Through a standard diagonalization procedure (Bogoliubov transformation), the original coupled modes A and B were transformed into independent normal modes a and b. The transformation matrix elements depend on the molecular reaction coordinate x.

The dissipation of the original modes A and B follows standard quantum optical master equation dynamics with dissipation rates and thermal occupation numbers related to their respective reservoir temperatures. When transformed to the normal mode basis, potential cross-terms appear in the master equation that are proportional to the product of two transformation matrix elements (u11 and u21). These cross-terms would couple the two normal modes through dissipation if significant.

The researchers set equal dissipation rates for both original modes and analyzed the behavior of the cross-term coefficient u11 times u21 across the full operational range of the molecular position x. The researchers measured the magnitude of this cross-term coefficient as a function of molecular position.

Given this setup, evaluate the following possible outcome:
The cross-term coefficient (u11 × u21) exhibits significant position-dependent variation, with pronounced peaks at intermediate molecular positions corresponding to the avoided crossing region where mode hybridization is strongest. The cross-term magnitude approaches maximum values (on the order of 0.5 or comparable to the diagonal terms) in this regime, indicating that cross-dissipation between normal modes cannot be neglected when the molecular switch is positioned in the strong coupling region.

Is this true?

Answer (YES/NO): NO